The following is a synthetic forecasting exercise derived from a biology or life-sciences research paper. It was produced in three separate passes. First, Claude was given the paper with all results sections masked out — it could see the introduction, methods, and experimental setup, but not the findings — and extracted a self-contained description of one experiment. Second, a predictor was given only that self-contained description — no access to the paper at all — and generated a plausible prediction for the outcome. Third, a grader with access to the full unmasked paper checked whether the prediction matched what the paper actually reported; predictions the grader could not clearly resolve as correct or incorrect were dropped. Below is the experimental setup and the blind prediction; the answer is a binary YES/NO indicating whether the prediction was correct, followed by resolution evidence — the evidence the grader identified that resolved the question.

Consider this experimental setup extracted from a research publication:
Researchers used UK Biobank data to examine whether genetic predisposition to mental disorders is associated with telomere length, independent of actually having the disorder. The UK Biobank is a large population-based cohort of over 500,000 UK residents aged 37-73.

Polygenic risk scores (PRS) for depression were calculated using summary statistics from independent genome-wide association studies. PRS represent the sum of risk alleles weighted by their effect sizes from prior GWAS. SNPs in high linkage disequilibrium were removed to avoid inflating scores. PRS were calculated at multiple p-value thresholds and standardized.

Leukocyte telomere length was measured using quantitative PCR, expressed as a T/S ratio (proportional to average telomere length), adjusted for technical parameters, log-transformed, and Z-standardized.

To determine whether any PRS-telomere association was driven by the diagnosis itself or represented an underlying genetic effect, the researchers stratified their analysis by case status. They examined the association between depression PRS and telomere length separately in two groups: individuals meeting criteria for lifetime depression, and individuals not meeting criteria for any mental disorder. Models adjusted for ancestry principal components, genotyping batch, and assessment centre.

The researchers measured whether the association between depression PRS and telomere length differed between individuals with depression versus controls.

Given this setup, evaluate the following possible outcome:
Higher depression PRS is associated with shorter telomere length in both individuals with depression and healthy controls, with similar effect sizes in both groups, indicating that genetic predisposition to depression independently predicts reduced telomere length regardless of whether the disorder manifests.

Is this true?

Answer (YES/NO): NO